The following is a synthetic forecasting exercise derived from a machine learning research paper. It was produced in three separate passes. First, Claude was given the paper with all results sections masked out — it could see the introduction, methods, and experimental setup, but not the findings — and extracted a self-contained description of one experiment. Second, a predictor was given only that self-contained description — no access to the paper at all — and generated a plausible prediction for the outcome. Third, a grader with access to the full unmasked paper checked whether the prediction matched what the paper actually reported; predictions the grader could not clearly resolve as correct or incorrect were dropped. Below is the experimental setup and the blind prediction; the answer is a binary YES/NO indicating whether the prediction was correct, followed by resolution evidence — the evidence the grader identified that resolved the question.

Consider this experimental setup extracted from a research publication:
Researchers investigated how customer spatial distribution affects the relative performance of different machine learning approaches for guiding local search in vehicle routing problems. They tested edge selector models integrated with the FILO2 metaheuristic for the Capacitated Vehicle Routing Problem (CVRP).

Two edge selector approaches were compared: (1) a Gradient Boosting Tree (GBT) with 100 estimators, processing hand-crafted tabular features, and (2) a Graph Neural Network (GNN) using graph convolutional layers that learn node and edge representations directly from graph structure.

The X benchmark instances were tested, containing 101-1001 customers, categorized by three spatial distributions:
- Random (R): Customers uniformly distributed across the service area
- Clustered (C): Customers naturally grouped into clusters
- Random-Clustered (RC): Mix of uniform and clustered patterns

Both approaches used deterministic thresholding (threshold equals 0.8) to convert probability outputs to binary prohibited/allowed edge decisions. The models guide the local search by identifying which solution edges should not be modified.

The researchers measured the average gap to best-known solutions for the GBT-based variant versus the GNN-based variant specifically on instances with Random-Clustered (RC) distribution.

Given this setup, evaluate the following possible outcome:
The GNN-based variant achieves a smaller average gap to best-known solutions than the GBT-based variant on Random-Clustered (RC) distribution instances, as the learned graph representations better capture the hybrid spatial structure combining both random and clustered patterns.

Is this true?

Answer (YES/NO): NO